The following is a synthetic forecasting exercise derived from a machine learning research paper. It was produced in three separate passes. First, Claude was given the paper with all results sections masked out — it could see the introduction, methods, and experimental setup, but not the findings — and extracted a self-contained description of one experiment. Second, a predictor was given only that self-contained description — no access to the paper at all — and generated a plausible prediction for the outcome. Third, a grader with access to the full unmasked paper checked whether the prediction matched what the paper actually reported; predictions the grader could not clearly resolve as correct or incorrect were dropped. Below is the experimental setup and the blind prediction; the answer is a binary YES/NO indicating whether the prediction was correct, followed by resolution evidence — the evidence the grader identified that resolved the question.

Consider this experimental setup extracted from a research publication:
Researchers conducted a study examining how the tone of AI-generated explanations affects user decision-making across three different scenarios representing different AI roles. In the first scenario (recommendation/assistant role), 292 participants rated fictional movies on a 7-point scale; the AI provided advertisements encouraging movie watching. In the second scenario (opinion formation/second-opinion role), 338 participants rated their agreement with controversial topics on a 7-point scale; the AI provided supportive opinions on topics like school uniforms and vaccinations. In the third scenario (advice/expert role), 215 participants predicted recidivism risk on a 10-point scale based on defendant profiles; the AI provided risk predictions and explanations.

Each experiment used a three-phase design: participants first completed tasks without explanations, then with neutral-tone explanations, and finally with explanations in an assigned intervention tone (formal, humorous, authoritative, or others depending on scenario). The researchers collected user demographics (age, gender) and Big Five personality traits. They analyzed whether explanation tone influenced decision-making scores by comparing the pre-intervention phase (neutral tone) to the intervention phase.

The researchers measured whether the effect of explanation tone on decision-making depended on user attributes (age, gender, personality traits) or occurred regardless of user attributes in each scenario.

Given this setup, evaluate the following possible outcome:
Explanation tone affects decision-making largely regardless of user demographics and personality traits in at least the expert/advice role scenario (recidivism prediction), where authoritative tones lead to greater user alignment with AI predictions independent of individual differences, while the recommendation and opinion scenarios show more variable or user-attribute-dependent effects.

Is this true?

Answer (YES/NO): NO